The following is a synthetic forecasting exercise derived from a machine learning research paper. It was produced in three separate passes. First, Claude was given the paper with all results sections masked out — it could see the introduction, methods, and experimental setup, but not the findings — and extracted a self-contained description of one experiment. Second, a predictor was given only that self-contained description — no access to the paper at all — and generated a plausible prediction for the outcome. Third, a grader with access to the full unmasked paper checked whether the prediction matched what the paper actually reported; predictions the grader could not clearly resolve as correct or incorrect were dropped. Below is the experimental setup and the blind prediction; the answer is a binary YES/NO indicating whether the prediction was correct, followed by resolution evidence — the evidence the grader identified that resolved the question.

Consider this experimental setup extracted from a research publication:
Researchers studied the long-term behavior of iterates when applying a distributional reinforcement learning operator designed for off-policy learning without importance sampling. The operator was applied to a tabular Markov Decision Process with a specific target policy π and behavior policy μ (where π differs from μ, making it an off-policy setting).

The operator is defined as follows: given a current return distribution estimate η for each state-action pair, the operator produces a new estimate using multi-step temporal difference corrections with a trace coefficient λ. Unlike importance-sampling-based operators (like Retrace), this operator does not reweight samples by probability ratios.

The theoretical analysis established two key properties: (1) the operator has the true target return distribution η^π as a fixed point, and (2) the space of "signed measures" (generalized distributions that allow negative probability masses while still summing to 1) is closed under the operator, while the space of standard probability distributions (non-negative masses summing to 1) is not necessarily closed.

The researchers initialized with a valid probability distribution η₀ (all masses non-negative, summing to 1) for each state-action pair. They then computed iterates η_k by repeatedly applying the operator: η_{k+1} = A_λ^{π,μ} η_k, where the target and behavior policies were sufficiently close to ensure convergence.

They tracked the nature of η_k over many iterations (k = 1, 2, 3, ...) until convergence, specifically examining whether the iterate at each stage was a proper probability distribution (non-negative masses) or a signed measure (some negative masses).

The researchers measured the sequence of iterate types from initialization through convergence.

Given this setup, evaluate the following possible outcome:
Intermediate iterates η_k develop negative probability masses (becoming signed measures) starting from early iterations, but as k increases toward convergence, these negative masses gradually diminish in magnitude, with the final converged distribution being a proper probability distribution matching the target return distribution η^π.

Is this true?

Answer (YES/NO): YES